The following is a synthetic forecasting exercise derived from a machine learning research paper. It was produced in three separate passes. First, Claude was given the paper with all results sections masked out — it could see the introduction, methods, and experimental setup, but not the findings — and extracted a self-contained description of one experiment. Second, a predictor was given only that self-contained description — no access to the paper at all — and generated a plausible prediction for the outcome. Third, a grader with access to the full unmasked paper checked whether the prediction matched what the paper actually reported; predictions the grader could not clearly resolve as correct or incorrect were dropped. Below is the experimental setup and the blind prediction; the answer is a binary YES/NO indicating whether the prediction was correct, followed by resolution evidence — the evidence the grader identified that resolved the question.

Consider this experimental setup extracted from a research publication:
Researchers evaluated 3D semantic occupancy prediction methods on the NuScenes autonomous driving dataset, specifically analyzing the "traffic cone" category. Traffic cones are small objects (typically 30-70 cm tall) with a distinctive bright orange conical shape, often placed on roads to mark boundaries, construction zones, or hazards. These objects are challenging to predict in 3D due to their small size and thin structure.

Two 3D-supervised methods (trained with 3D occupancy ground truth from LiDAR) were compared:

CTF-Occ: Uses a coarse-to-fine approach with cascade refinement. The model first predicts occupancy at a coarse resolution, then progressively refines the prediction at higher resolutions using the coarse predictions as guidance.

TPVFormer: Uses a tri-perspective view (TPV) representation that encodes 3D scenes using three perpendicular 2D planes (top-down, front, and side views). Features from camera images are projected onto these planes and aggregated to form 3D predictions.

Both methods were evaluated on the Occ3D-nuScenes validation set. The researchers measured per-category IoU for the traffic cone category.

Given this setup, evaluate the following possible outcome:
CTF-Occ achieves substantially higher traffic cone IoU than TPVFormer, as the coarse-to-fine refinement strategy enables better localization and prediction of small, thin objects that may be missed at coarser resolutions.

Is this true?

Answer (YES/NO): YES